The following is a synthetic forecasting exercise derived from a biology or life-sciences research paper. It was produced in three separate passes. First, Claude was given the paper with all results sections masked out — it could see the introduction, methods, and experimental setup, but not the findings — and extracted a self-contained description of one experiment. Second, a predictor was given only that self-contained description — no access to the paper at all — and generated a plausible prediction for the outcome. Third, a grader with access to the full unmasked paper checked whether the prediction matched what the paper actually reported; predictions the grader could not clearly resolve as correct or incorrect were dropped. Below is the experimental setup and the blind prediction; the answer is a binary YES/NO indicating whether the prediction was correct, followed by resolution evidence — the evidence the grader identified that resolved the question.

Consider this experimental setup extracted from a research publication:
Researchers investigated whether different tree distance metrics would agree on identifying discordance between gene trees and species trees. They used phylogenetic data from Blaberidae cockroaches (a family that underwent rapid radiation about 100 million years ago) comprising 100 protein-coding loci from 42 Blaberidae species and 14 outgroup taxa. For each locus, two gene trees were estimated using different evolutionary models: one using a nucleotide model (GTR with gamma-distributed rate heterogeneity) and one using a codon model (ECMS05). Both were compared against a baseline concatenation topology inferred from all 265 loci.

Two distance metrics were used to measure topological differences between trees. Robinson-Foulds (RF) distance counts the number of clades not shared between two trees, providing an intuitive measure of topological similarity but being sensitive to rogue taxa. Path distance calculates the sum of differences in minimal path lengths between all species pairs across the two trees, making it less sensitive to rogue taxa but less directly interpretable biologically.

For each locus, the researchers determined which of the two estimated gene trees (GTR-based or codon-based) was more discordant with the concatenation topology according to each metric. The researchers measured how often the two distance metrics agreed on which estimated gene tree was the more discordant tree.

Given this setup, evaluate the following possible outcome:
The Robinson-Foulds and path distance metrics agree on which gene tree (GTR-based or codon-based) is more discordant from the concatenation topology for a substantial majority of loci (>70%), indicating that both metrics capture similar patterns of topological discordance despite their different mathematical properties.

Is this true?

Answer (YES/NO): NO